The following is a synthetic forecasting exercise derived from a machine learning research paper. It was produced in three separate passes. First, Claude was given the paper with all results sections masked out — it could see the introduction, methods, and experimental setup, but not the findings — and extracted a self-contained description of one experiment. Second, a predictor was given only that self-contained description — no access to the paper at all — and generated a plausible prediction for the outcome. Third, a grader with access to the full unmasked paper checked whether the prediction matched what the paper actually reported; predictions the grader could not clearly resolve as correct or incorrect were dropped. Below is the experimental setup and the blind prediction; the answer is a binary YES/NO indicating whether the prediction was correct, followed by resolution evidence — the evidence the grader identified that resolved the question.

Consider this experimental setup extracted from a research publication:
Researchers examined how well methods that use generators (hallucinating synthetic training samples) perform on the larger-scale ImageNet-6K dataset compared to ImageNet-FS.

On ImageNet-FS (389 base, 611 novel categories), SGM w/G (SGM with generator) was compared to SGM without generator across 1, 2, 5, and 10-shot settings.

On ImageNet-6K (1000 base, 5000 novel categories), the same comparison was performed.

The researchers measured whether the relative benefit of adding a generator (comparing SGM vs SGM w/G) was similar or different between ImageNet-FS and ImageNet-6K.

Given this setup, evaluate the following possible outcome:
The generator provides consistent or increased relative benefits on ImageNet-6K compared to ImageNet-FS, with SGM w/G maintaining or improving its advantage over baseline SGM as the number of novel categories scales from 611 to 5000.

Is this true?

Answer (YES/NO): YES